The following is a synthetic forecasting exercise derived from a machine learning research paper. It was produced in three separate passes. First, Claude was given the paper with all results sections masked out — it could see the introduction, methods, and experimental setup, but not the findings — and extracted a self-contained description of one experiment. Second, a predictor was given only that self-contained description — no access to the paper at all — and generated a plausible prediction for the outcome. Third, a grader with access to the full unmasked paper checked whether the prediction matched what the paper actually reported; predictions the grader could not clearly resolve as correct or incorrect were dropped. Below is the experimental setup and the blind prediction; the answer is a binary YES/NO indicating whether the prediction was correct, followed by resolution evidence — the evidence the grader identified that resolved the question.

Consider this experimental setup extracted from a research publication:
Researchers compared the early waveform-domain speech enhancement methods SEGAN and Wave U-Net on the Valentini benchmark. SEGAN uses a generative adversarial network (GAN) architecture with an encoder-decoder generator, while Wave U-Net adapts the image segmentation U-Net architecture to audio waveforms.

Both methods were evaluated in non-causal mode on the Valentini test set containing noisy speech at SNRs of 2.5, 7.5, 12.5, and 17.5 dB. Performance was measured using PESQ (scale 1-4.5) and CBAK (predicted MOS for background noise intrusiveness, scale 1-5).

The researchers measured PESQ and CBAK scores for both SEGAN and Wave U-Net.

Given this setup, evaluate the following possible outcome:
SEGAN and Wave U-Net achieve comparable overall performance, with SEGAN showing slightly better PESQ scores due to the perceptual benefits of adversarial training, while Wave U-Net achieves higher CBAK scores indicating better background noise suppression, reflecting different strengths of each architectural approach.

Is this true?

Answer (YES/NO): NO